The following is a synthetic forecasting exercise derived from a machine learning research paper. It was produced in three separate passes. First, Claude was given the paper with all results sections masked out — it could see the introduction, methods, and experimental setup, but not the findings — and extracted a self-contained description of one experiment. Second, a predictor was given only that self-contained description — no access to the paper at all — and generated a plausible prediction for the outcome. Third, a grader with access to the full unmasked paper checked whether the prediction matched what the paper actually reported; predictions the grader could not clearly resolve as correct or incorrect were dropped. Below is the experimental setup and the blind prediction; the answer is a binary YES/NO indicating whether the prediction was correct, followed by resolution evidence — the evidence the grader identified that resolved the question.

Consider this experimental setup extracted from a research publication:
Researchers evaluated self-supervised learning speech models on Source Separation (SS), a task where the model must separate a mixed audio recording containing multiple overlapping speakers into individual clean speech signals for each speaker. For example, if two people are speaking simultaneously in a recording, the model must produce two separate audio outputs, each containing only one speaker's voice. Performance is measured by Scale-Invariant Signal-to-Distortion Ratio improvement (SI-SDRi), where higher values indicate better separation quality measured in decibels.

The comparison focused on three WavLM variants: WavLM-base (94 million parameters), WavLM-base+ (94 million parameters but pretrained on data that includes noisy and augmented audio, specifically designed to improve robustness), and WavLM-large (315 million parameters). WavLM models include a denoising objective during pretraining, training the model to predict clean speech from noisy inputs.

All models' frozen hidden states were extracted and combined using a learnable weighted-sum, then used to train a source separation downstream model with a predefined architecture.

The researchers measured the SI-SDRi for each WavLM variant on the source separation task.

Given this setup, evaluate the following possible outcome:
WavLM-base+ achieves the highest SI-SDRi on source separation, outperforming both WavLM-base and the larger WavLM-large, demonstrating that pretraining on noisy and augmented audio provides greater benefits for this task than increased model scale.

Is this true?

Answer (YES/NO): YES